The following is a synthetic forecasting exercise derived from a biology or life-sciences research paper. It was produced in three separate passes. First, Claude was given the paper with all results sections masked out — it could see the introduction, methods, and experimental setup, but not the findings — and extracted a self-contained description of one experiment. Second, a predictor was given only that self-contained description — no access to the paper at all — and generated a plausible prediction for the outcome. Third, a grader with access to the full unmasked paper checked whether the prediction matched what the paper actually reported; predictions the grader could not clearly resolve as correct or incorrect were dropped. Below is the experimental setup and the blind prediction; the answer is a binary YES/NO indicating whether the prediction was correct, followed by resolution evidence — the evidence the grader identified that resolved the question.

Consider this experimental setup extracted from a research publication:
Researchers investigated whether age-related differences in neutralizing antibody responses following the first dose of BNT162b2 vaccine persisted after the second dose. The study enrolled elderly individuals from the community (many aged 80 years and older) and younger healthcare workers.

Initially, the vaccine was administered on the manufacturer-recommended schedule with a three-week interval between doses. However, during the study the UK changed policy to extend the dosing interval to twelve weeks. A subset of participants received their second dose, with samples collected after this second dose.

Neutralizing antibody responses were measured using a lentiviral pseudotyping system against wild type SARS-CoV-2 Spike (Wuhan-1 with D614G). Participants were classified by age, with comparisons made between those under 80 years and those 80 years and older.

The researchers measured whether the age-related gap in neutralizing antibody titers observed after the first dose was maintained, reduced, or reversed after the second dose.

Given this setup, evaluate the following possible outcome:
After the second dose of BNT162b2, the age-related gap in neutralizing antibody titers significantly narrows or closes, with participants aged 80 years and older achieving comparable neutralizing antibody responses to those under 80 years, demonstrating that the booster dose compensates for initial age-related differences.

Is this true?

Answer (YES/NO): YES